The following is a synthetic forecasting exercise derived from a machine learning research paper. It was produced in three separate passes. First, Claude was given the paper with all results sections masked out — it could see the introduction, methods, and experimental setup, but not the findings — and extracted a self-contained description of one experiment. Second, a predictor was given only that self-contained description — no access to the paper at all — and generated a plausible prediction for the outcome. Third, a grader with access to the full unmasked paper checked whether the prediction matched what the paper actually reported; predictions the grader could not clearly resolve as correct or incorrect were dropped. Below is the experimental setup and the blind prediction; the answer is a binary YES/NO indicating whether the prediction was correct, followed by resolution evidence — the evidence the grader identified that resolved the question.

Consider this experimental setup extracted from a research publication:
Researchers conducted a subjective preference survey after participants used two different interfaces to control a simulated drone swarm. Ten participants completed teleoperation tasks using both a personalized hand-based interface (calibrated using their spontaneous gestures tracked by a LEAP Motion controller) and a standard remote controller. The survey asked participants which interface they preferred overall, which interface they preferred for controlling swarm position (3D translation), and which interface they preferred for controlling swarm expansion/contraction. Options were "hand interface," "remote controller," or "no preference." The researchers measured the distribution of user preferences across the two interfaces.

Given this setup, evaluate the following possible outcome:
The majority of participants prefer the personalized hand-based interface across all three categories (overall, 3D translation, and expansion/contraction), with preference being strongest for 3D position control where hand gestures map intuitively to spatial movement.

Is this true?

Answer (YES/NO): NO